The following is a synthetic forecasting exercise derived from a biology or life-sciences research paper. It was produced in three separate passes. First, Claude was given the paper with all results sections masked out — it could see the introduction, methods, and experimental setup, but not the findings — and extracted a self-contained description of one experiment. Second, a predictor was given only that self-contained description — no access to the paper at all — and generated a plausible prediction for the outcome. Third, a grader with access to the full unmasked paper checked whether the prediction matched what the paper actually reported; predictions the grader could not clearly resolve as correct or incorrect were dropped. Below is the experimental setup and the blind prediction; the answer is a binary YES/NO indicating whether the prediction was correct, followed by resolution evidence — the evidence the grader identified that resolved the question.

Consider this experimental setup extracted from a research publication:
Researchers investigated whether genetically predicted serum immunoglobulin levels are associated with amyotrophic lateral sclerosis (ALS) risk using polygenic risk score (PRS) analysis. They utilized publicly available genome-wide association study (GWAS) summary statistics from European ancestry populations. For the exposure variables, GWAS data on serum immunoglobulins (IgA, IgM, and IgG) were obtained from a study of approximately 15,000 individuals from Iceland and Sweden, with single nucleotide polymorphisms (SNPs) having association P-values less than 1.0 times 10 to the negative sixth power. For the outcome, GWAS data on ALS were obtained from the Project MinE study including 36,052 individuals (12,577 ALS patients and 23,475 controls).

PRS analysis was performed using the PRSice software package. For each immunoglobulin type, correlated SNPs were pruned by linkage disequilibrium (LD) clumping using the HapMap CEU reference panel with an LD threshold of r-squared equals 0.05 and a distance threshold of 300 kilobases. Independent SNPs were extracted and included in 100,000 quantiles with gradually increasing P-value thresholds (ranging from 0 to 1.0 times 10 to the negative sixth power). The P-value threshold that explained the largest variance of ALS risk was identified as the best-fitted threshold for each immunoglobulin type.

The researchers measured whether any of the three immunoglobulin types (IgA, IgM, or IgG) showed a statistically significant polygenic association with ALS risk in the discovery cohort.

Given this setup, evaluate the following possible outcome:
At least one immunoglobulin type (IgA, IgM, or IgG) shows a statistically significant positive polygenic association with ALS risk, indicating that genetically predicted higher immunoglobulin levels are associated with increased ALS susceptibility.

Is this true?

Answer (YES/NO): YES